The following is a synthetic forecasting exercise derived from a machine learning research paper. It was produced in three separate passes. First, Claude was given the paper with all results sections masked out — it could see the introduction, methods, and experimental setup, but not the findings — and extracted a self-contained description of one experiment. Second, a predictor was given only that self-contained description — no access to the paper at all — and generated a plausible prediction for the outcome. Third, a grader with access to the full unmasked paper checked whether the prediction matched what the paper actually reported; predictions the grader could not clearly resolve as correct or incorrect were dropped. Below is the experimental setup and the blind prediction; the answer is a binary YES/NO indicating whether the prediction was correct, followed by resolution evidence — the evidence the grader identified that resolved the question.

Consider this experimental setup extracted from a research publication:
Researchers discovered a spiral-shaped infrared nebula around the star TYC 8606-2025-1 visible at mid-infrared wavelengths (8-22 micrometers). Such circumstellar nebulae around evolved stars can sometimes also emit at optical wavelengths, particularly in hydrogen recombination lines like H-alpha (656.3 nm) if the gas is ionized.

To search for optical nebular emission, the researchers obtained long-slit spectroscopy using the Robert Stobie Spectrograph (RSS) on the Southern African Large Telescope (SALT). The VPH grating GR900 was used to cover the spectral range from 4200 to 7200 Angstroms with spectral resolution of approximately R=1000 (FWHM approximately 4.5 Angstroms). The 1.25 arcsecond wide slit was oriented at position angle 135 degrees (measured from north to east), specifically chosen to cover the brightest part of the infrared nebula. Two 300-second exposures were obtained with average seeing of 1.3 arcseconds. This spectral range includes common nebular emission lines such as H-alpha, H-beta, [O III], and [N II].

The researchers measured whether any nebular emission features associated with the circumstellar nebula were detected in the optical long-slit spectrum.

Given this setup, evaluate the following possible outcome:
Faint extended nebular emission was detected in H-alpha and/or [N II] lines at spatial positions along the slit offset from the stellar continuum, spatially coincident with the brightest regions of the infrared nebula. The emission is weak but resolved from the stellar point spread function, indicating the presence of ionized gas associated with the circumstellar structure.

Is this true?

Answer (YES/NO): NO